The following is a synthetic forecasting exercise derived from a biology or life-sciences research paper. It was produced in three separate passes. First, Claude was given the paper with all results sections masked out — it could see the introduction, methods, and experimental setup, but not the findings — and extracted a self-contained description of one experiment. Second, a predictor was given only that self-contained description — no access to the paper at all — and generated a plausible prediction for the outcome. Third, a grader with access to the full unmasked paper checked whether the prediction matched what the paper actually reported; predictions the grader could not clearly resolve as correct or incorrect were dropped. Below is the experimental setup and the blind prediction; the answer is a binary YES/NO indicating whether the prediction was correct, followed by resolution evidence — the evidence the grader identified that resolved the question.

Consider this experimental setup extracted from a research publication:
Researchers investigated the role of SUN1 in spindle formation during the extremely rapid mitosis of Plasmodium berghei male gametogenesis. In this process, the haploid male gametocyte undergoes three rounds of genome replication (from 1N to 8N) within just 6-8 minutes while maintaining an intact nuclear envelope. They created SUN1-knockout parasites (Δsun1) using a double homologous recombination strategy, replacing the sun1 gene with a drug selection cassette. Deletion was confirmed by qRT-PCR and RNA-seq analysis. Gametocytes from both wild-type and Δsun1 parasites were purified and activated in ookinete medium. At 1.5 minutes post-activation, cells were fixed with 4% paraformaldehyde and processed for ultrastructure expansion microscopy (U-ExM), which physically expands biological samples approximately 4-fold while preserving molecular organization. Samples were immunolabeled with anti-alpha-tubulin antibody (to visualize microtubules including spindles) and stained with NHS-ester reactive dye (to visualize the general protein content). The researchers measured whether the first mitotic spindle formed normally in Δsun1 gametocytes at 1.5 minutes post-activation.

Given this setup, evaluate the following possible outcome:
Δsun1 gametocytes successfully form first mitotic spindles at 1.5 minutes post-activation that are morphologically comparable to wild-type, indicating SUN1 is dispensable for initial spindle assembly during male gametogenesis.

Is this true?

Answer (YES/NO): NO